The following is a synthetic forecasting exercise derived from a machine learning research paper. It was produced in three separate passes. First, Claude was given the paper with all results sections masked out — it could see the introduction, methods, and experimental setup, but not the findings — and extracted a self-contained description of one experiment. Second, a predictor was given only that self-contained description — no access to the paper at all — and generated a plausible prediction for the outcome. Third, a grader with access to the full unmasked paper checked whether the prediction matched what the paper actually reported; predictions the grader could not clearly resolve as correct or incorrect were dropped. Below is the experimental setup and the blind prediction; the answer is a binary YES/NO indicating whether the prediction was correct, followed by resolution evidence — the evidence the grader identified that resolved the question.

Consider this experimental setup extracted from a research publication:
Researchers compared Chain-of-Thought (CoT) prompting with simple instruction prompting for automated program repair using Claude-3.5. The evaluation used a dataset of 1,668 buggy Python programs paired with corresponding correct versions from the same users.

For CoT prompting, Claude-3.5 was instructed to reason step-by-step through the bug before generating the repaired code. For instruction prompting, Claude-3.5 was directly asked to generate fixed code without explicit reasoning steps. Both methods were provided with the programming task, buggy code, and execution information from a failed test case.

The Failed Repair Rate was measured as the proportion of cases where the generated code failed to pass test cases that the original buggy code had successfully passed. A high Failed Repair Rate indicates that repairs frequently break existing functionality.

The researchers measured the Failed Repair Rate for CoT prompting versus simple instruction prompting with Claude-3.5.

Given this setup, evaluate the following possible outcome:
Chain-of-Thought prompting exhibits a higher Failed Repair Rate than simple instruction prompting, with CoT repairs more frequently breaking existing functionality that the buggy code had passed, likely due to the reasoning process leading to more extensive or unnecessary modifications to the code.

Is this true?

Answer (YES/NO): YES